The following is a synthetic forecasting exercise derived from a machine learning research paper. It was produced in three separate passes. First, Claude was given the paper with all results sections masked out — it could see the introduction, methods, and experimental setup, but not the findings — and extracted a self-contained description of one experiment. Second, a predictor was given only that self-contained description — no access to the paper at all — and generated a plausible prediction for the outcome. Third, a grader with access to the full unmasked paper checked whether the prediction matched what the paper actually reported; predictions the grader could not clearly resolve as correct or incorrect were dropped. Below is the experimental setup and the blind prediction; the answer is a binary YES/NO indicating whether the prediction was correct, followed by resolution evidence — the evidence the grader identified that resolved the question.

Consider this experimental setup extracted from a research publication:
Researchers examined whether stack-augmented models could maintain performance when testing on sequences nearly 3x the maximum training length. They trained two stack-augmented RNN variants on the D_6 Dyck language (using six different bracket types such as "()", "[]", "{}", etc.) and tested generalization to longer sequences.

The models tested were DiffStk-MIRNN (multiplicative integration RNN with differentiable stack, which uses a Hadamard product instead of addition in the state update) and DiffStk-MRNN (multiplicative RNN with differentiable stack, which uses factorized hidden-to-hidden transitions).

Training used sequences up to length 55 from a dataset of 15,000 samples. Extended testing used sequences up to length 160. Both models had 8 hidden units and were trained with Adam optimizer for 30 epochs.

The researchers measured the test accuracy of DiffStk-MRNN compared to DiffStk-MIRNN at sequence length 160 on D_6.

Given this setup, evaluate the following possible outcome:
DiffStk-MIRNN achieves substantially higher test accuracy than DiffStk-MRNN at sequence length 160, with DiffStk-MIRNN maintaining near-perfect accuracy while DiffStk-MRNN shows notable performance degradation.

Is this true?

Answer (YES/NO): NO